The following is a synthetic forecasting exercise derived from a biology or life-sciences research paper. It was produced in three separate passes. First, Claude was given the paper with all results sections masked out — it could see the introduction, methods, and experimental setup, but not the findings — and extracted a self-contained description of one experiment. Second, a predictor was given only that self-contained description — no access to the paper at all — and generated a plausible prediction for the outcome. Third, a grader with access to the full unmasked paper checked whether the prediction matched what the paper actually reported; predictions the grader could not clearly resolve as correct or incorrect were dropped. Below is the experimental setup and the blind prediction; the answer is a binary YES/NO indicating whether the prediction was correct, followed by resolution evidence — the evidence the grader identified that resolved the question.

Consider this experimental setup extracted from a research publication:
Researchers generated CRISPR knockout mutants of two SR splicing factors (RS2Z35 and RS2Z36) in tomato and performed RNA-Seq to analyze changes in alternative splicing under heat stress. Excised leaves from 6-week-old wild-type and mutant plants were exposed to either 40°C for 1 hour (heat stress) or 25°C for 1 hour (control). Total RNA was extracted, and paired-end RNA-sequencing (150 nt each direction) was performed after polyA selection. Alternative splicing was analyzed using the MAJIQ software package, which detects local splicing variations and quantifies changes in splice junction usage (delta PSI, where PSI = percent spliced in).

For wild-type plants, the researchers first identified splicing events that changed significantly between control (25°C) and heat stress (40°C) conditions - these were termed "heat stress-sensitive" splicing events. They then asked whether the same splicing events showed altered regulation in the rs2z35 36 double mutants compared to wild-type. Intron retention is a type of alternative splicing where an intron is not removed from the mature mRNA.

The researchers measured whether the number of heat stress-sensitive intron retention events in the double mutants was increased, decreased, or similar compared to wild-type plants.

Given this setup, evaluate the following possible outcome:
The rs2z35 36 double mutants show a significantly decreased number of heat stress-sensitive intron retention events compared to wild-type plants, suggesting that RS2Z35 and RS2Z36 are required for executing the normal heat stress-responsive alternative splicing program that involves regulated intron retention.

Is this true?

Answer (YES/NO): NO